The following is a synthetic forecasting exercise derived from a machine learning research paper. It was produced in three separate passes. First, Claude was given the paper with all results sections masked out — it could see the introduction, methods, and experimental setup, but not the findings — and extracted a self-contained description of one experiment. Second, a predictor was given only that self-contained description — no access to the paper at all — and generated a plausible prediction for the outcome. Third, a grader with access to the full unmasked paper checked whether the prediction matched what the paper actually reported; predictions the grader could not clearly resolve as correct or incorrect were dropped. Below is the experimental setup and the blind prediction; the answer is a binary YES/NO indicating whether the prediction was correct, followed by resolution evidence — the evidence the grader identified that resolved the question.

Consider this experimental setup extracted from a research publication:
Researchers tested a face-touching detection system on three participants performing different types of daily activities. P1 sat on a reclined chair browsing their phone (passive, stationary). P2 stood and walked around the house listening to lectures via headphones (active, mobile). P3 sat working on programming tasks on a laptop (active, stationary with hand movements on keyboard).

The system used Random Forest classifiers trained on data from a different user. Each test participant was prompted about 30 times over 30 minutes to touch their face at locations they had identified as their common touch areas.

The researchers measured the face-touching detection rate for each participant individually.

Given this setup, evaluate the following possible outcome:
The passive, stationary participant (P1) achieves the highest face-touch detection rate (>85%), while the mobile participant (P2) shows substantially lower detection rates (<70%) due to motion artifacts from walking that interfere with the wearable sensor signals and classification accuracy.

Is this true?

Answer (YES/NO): NO